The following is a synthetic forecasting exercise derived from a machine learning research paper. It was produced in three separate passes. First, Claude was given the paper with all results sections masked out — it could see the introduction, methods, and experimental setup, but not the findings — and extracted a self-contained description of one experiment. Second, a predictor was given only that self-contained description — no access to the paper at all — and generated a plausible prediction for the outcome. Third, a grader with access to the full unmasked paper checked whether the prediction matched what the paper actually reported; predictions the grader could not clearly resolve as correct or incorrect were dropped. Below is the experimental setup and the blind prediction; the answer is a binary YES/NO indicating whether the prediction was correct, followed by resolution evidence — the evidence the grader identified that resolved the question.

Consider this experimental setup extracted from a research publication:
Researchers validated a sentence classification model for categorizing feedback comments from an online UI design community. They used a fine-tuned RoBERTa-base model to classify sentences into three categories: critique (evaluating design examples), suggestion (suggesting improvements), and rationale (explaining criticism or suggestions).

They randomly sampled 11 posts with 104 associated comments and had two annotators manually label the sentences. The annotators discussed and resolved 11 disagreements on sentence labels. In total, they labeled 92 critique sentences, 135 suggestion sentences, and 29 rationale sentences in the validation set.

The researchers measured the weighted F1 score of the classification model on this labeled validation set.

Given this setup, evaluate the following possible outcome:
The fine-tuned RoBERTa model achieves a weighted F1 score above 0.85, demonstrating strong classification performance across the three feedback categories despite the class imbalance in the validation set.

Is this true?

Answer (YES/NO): YES